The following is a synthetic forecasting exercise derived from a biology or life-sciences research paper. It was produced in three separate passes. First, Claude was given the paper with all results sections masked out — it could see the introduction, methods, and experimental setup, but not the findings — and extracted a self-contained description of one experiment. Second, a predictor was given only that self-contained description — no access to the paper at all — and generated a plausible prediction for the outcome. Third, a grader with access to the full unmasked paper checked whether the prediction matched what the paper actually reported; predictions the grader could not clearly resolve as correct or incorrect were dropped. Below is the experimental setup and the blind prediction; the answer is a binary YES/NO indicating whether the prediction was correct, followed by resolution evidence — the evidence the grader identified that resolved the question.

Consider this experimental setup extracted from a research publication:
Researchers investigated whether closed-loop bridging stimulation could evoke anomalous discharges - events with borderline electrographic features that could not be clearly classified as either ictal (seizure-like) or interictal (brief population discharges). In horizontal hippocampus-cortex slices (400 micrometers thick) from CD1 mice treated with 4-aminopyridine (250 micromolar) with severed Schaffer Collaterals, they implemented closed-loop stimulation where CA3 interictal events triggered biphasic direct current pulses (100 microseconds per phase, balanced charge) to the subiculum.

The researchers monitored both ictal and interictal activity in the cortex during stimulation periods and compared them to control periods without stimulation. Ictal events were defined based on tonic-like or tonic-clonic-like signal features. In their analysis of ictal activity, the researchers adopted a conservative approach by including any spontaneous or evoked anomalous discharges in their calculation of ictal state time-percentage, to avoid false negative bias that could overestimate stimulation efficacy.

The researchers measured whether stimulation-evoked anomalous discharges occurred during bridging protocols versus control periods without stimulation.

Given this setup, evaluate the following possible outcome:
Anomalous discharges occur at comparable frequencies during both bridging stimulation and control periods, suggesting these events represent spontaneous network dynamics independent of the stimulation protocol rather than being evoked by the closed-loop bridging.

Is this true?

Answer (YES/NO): NO